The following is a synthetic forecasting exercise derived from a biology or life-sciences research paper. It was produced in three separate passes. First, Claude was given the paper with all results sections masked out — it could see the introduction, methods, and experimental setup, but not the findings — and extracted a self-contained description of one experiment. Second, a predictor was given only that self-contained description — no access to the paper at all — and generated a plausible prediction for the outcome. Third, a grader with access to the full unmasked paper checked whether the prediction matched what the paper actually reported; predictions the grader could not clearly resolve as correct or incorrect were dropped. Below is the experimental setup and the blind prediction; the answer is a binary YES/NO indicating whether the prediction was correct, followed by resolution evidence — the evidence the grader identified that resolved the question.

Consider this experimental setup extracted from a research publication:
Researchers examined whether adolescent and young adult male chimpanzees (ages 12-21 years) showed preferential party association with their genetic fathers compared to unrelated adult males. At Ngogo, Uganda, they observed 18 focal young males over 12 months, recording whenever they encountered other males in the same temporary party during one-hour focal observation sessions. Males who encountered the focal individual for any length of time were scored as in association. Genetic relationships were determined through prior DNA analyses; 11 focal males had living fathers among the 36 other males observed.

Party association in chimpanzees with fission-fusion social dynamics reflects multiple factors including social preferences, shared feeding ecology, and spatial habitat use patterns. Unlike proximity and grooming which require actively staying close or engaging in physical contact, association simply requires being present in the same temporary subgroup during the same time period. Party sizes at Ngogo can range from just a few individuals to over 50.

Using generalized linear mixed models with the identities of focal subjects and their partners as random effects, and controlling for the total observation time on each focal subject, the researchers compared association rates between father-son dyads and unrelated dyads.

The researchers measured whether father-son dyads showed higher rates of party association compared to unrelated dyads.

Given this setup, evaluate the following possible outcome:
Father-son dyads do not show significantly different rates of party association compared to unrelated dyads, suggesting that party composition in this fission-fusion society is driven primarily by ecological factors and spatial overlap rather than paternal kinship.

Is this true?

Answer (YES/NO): YES